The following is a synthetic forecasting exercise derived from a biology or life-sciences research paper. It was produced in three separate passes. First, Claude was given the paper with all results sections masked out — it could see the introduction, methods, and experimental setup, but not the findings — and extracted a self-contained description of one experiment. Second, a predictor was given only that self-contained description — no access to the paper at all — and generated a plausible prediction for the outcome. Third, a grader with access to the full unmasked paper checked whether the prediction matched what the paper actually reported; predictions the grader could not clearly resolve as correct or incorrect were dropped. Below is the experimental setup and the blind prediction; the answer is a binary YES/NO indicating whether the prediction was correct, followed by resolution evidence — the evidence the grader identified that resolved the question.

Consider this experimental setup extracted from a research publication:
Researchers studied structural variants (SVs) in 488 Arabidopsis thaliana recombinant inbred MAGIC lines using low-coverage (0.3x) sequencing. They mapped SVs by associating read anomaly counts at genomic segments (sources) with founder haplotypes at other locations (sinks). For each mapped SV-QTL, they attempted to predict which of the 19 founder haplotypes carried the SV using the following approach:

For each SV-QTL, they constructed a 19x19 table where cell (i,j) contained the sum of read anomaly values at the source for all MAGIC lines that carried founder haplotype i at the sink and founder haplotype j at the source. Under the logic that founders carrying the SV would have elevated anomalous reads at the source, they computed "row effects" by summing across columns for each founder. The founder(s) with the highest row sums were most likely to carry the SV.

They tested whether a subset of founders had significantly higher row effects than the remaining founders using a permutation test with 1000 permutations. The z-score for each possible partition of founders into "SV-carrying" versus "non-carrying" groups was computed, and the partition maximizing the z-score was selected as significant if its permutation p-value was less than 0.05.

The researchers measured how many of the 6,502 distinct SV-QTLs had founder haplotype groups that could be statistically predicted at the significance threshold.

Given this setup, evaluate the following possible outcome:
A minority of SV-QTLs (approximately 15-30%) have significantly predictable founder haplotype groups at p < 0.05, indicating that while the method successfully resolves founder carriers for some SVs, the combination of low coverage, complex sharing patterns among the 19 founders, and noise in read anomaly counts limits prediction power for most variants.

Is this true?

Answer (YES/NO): NO